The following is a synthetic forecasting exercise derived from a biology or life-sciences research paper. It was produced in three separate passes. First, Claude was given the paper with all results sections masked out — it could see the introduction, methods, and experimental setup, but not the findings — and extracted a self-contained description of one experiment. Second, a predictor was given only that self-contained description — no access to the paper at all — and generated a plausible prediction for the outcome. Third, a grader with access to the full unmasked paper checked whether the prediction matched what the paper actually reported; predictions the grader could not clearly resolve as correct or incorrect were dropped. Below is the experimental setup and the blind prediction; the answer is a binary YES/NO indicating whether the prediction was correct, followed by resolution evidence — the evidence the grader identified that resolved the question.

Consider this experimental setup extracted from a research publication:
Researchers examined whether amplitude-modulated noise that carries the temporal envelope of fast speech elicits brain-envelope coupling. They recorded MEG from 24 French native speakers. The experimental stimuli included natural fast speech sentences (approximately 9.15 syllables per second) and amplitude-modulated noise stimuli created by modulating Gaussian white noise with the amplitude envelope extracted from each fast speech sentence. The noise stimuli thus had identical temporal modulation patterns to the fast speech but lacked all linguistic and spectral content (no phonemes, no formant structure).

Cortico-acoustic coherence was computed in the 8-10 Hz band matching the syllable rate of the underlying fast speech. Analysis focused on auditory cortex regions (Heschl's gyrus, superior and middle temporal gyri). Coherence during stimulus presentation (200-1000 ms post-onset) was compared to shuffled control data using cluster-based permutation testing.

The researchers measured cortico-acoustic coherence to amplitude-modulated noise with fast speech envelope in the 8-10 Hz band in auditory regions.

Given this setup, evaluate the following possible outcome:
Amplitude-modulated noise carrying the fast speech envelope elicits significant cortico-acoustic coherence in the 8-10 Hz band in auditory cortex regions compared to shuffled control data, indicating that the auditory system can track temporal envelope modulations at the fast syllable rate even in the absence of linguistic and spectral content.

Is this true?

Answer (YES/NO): NO